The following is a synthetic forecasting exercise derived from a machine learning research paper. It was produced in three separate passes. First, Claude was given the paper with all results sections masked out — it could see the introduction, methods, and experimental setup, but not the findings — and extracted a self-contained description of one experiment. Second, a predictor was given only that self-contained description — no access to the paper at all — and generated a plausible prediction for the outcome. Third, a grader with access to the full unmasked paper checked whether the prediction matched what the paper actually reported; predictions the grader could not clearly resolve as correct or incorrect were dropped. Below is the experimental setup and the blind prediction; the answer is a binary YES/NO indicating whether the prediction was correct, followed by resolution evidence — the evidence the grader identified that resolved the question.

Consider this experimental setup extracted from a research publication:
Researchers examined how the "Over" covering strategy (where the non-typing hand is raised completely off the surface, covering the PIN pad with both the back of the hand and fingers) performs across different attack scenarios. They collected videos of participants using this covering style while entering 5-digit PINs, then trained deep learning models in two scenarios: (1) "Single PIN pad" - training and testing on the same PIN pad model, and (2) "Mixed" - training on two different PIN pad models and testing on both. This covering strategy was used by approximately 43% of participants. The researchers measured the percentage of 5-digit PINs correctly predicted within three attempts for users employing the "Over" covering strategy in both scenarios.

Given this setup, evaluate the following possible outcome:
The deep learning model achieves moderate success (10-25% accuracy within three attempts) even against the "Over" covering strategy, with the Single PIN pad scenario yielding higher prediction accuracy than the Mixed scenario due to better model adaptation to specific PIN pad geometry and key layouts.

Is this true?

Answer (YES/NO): NO